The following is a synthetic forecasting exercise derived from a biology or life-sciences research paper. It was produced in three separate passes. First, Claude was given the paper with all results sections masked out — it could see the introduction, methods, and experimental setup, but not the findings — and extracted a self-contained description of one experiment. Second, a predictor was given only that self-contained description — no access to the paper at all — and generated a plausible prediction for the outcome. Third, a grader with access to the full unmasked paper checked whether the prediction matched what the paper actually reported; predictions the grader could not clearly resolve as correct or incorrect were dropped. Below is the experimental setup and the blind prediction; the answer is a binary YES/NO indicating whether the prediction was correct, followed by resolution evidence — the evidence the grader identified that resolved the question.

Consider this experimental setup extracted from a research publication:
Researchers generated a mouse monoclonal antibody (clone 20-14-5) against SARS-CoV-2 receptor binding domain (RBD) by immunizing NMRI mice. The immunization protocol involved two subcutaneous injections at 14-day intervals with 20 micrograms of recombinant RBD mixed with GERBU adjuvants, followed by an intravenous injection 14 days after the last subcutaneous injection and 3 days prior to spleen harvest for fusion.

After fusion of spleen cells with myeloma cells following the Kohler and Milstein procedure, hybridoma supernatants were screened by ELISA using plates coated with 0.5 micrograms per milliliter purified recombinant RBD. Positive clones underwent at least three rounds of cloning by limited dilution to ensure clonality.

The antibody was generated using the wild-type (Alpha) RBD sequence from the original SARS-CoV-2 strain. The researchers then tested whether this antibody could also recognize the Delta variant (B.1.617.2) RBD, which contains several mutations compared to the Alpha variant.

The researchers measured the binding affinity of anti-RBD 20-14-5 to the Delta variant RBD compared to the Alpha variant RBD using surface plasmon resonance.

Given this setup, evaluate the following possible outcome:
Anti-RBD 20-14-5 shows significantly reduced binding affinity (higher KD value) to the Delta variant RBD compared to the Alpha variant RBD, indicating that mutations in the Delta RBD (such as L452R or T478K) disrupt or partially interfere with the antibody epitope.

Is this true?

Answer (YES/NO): NO